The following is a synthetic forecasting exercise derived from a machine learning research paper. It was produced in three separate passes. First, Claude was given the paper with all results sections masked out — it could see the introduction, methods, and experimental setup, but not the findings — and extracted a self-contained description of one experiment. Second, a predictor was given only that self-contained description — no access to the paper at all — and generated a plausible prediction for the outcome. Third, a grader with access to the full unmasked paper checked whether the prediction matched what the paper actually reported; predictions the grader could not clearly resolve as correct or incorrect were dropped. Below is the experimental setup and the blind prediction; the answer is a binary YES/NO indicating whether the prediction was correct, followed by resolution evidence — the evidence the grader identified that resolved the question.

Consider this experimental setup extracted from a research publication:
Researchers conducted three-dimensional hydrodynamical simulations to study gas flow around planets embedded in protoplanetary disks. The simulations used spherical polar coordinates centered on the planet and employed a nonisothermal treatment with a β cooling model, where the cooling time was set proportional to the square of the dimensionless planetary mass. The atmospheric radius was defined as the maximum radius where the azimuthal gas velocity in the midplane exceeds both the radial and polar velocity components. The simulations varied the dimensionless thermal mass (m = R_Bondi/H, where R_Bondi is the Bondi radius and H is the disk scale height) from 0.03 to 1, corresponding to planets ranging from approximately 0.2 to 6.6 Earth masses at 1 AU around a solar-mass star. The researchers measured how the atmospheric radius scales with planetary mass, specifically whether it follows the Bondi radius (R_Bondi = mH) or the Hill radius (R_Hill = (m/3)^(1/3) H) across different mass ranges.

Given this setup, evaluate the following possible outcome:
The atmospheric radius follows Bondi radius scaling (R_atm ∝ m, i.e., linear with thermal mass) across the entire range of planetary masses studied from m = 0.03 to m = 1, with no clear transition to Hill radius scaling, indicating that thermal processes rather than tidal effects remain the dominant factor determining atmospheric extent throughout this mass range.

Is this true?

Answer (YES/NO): NO